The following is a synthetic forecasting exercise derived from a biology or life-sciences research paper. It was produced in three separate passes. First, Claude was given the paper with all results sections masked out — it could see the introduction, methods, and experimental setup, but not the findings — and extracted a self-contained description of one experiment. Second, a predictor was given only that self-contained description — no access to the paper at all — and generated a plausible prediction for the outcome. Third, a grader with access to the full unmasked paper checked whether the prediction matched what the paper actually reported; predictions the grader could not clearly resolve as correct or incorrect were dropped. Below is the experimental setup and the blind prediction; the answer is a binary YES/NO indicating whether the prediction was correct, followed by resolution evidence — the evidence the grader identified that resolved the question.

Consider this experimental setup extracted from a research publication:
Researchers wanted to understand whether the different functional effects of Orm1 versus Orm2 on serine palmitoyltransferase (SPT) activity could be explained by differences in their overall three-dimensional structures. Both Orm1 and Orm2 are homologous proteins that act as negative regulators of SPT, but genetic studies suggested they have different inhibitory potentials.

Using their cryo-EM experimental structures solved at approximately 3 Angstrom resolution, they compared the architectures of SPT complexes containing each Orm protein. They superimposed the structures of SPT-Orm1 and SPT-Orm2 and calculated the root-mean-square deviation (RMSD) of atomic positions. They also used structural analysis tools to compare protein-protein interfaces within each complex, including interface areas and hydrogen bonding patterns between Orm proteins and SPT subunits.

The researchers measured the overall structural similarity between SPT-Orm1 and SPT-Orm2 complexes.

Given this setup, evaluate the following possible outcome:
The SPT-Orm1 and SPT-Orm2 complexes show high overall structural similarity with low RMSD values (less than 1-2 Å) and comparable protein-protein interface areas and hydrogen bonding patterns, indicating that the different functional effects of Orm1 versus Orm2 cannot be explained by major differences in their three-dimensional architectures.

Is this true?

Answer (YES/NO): YES